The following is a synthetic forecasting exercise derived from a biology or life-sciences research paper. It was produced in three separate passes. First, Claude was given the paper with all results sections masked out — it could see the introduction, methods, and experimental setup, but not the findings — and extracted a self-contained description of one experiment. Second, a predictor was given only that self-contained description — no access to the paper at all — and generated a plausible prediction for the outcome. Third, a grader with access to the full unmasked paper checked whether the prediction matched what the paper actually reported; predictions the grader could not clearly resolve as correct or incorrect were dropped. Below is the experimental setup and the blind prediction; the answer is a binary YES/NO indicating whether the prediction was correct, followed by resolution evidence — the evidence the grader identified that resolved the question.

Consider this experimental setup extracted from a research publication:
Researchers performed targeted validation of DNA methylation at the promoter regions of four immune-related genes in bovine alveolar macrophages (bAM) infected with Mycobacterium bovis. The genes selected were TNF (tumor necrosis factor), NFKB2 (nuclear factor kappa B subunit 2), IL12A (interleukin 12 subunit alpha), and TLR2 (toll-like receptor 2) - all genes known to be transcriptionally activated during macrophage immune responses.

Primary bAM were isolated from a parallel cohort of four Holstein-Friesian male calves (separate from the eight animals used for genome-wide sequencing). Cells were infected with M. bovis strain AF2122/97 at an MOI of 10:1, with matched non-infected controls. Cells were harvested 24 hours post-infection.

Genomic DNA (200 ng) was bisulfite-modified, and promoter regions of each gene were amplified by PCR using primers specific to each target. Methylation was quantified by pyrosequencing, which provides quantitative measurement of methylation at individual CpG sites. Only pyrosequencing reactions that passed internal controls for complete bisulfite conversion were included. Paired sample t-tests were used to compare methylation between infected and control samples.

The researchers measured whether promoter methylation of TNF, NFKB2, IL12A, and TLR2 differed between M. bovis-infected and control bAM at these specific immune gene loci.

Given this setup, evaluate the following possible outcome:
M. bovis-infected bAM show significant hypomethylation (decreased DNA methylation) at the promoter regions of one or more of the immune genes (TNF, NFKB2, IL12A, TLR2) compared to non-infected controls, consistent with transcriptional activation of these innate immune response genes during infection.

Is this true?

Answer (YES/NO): NO